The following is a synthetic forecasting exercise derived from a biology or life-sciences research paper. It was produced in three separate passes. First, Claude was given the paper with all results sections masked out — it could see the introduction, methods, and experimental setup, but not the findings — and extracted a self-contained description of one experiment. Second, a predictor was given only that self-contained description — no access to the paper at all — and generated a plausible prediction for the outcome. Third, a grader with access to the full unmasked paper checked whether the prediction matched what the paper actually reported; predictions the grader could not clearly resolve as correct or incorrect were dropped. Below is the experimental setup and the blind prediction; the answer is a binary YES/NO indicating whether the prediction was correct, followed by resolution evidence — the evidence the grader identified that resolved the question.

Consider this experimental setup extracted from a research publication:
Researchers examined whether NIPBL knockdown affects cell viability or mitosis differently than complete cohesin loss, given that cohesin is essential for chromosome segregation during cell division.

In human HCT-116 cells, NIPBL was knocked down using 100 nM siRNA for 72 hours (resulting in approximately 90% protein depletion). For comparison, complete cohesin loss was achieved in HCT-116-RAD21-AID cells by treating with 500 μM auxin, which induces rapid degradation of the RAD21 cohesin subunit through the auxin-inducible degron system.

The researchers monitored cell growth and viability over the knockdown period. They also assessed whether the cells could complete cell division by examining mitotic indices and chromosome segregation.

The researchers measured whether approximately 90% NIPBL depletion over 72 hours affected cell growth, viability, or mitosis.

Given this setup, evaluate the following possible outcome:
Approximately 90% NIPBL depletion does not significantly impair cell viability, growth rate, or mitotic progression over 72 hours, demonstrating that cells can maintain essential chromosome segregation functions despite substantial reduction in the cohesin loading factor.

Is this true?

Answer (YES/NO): YES